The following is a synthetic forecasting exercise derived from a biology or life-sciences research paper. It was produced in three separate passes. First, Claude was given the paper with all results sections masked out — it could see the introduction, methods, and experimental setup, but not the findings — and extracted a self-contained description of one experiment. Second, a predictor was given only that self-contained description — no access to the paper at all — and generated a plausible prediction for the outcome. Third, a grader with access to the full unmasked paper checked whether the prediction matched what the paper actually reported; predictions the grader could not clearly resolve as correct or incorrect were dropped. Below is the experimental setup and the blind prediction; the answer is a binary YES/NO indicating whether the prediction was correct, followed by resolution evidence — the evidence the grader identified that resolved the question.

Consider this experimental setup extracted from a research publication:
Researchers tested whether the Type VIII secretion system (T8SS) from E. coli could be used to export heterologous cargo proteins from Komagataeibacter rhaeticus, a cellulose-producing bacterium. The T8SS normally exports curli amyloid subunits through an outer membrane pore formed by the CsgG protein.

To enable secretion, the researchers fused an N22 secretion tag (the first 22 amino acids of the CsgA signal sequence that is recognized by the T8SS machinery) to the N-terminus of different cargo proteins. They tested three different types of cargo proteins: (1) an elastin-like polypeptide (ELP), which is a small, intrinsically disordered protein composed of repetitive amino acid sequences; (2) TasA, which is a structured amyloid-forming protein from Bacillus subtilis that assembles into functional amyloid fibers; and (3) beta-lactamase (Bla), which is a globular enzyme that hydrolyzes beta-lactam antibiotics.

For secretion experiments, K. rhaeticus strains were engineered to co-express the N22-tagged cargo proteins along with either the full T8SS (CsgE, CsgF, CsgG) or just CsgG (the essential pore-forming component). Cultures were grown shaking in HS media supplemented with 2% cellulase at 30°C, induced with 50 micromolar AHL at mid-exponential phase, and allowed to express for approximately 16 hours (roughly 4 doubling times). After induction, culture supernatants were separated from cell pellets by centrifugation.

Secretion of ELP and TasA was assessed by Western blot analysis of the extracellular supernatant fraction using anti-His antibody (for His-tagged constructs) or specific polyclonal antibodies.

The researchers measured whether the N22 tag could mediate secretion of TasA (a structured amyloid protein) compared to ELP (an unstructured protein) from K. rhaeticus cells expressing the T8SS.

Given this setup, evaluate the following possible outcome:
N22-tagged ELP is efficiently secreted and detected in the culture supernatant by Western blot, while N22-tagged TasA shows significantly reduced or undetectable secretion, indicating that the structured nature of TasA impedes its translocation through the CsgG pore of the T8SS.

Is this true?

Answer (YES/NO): YES